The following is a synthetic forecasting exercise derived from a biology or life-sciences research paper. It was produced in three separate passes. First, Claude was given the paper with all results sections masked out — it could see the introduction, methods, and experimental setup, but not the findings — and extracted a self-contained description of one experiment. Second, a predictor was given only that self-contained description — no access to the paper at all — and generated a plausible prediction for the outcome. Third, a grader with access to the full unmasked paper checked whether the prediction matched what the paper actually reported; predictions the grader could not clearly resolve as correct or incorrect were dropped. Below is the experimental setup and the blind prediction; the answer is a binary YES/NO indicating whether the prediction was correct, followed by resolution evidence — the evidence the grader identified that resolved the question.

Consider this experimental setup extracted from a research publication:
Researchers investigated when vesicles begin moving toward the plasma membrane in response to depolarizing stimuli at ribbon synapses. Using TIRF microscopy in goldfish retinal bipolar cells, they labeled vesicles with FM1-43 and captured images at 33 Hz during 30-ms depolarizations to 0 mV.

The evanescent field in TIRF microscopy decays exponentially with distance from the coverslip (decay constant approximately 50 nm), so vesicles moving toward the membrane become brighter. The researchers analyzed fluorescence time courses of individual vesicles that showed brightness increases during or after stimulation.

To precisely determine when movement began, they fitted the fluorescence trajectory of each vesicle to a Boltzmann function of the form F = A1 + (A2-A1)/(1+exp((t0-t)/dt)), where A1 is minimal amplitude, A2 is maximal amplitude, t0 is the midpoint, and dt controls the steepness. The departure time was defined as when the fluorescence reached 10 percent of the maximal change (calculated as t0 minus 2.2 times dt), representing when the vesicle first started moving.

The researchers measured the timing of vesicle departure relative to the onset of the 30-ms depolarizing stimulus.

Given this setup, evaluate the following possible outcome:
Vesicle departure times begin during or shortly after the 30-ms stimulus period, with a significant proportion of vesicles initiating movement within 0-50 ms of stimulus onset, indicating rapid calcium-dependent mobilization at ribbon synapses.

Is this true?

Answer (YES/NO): YES